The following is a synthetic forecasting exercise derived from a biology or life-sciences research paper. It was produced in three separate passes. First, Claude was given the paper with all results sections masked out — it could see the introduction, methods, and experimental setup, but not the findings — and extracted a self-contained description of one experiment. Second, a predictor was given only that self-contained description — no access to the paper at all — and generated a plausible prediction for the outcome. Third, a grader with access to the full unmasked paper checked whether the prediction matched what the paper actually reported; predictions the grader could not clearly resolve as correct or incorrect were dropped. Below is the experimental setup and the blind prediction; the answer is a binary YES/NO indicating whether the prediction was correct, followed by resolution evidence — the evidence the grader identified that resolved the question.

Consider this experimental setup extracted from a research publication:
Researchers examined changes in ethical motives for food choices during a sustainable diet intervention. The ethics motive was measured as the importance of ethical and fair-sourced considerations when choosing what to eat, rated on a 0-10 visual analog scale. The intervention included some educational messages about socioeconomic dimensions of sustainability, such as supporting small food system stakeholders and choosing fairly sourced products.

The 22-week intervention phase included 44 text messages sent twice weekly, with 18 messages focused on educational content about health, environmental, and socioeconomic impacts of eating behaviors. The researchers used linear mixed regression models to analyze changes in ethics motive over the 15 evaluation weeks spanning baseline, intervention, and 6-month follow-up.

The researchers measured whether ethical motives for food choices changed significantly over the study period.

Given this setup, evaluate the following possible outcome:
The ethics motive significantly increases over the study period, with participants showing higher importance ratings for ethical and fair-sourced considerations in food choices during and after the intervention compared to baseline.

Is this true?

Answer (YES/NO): YES